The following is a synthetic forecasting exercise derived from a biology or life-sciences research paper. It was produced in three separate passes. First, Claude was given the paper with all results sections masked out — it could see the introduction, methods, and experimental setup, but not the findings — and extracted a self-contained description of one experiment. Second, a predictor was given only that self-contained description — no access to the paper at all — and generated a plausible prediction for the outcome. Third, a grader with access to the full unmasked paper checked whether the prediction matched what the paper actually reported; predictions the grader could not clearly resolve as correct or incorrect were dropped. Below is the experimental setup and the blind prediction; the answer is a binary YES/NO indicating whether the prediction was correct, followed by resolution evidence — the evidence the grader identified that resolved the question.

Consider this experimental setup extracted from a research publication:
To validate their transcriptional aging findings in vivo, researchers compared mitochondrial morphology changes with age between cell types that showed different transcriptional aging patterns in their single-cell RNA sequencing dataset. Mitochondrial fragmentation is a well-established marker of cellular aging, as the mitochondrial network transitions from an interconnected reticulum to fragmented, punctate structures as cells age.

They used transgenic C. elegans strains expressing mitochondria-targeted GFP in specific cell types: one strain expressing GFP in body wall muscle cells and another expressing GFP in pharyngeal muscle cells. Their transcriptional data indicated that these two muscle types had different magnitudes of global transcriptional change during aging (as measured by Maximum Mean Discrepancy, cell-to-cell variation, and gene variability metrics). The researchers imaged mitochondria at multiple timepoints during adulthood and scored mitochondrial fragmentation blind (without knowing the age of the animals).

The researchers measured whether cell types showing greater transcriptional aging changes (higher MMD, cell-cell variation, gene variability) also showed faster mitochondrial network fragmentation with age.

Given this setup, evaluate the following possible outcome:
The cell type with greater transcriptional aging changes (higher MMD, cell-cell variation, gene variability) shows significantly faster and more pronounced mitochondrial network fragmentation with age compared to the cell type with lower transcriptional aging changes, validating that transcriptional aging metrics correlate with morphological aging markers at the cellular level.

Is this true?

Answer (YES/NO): YES